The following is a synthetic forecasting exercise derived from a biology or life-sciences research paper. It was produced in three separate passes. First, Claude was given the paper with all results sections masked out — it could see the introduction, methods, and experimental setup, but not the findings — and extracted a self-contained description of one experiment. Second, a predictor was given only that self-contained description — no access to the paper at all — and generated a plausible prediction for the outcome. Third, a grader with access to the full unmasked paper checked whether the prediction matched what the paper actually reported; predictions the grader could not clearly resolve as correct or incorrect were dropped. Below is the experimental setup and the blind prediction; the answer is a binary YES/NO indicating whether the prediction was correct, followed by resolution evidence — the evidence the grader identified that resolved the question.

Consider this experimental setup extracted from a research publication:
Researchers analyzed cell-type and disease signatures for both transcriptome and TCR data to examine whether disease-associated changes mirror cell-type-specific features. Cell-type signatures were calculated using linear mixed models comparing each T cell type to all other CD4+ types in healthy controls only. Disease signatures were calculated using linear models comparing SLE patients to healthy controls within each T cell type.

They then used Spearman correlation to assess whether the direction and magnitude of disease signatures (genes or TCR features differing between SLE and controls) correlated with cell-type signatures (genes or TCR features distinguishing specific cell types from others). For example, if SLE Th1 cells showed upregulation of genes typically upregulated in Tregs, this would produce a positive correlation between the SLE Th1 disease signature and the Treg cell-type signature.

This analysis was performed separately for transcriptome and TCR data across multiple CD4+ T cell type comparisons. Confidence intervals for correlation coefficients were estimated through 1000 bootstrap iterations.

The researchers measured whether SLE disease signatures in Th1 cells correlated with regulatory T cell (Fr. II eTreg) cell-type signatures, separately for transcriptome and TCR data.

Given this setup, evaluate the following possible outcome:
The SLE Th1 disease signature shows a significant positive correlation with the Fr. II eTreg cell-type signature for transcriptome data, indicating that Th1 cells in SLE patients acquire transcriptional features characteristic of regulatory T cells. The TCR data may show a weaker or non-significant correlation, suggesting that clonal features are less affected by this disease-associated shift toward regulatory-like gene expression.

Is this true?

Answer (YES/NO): NO